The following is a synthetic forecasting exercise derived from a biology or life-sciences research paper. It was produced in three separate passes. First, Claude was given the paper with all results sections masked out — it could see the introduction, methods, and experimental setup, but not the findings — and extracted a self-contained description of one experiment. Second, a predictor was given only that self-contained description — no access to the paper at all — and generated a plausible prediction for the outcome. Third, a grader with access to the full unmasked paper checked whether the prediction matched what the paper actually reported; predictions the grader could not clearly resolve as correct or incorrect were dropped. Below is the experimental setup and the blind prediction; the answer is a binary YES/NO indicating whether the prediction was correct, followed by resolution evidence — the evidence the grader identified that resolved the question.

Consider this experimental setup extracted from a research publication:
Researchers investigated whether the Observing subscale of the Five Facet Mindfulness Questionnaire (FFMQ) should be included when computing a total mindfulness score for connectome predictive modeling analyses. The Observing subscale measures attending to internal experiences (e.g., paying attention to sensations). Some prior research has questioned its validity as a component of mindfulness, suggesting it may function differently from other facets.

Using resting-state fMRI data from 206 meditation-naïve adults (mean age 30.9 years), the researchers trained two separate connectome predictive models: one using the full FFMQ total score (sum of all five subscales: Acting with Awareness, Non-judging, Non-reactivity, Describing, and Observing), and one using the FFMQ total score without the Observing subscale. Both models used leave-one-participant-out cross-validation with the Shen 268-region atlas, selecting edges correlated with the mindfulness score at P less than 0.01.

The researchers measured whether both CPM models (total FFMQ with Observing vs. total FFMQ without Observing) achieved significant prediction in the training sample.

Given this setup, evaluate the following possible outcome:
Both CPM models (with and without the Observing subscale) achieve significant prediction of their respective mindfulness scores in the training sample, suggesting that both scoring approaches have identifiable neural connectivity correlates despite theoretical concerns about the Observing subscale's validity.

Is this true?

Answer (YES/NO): NO